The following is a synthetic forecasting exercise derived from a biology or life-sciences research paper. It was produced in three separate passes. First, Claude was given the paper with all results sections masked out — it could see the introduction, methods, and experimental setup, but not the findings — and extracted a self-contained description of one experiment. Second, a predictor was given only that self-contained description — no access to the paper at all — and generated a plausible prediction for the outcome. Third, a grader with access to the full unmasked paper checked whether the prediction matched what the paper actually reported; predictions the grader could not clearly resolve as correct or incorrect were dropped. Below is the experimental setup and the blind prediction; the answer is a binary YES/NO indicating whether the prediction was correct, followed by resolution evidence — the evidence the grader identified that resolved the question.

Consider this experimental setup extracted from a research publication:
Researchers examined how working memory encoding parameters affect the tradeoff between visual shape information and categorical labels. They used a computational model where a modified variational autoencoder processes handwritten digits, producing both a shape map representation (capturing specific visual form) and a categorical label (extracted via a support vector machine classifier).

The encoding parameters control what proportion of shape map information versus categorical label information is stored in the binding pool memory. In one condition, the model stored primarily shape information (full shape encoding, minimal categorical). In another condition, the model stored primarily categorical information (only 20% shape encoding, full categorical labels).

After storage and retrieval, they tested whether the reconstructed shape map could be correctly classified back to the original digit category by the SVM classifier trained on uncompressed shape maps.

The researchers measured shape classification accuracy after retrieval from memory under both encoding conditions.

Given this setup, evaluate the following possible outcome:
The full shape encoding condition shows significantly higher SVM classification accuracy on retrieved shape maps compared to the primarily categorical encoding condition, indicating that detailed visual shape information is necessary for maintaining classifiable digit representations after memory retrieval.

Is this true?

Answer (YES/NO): YES